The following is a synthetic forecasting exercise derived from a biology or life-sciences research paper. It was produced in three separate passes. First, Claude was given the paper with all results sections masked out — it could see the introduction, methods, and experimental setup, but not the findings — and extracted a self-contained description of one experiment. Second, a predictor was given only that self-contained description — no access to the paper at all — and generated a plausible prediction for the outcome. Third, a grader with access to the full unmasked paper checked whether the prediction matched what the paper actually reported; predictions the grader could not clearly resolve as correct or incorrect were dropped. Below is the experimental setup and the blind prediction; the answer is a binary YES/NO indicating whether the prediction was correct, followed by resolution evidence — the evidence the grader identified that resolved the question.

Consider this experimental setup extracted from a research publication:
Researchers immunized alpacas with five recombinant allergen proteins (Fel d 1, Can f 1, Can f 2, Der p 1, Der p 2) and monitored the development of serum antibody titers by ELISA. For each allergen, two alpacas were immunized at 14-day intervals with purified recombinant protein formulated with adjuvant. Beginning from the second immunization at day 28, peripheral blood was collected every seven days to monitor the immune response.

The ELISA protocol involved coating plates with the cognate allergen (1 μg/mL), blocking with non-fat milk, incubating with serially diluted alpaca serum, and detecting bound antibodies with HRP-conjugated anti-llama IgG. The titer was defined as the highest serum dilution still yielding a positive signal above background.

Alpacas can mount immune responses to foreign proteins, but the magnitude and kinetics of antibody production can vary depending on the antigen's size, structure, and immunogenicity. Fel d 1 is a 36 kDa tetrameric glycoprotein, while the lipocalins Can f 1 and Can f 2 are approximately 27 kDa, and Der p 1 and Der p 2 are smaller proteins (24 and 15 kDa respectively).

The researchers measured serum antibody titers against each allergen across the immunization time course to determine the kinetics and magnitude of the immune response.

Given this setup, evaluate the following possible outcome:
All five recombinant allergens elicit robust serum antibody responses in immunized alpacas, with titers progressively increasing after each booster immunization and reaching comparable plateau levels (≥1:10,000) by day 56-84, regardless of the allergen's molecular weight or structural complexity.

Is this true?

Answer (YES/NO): NO